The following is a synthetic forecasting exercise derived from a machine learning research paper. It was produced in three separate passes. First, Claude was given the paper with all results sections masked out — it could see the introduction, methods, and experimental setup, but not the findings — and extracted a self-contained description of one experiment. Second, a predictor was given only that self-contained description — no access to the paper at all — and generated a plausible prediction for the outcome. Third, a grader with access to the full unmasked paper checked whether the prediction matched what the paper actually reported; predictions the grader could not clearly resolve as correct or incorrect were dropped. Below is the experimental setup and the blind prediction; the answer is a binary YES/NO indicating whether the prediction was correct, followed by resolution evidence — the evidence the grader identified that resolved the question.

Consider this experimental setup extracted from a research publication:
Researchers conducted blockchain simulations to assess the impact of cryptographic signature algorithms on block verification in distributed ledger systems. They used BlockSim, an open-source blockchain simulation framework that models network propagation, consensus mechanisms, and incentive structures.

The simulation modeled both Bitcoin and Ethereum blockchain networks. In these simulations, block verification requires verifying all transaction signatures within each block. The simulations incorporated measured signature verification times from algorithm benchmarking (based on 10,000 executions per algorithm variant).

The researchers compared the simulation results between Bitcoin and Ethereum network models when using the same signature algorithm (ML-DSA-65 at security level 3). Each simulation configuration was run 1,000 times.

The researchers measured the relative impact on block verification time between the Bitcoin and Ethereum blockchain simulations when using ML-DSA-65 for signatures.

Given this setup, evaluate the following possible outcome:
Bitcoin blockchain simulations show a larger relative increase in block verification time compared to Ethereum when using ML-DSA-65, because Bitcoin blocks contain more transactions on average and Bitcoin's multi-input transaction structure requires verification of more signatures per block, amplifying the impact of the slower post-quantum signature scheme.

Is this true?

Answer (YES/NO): NO